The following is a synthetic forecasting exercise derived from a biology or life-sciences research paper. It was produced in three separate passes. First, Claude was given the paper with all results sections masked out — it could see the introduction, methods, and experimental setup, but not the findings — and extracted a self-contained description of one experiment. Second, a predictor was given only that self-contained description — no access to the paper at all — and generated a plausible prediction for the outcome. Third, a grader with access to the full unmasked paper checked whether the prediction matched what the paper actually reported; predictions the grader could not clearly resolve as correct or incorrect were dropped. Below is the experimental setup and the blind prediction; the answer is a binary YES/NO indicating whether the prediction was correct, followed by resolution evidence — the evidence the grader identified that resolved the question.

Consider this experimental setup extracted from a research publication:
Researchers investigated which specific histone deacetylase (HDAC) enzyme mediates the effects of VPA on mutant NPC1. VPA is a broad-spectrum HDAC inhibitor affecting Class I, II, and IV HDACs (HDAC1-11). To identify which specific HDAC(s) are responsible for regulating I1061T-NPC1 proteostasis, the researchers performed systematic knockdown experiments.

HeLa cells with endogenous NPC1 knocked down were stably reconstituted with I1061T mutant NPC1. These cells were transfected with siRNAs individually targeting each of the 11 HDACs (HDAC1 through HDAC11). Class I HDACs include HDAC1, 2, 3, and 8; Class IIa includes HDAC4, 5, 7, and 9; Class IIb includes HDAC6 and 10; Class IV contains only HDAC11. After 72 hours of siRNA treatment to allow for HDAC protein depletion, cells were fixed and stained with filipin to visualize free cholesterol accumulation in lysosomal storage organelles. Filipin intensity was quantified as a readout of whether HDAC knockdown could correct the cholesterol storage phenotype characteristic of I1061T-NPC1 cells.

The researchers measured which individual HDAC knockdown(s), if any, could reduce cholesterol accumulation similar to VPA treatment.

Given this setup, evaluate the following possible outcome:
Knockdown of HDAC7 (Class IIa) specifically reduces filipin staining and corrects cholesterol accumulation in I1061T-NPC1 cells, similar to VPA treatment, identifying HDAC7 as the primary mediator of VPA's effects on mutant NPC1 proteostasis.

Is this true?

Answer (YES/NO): NO